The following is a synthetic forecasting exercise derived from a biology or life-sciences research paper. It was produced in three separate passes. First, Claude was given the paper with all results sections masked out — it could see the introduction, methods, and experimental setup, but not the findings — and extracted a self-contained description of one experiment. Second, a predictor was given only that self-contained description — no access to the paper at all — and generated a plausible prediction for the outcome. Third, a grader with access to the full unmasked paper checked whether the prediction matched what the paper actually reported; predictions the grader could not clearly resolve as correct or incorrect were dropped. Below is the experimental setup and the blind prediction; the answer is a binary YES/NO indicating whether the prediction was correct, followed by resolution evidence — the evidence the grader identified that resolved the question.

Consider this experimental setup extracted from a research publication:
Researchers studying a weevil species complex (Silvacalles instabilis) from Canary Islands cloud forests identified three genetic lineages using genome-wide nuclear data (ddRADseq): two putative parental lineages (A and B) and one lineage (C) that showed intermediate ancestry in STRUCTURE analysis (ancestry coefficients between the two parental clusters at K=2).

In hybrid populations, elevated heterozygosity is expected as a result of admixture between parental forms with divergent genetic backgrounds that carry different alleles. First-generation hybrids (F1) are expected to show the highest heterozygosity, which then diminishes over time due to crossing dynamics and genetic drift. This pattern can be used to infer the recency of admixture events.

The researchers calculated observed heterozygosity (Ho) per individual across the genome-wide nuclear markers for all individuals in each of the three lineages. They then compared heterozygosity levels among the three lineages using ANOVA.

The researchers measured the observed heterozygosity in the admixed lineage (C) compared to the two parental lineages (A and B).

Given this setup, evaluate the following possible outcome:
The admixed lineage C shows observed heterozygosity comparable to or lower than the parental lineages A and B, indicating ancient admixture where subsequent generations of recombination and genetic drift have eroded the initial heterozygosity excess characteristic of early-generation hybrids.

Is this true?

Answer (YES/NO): YES